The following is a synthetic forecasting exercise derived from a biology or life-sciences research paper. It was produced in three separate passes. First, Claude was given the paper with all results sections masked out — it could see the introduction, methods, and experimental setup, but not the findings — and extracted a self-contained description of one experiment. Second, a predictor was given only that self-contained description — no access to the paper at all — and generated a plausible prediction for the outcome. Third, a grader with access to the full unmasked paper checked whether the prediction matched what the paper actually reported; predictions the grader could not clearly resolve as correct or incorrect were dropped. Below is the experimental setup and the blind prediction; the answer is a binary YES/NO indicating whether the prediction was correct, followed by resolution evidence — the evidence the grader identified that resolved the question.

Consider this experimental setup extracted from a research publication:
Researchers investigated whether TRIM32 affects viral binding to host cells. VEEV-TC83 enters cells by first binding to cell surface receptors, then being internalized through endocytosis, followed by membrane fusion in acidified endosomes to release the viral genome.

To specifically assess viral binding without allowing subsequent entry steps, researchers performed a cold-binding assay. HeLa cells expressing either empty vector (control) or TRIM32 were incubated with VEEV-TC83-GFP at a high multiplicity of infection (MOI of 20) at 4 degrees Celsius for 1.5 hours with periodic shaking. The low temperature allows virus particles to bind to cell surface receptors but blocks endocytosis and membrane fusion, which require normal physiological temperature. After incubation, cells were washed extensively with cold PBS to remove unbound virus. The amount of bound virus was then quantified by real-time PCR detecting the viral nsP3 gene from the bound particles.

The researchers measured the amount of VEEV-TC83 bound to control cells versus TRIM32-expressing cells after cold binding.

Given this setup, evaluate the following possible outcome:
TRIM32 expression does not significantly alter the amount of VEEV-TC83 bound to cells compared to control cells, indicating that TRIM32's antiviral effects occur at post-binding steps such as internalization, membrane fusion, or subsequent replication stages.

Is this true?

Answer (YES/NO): YES